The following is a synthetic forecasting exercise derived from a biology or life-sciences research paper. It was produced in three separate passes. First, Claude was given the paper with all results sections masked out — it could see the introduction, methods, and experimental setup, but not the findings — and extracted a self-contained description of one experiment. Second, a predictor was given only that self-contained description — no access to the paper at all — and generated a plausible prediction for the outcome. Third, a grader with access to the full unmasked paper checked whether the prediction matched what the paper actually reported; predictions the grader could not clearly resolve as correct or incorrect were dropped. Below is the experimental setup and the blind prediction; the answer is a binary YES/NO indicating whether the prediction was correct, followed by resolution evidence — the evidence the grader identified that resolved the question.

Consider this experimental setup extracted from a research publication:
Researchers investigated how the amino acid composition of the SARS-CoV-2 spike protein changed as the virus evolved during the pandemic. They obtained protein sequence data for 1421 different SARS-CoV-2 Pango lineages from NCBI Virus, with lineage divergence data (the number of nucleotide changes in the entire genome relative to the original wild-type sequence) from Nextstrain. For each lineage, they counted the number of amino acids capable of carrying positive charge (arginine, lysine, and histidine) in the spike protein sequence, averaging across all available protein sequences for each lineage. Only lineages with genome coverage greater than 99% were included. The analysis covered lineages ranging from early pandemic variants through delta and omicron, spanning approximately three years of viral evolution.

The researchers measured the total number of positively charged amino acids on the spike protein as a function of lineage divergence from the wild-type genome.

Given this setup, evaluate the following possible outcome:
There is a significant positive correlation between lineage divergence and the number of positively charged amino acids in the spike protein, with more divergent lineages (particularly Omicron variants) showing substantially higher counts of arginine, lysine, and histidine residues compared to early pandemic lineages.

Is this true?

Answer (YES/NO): YES